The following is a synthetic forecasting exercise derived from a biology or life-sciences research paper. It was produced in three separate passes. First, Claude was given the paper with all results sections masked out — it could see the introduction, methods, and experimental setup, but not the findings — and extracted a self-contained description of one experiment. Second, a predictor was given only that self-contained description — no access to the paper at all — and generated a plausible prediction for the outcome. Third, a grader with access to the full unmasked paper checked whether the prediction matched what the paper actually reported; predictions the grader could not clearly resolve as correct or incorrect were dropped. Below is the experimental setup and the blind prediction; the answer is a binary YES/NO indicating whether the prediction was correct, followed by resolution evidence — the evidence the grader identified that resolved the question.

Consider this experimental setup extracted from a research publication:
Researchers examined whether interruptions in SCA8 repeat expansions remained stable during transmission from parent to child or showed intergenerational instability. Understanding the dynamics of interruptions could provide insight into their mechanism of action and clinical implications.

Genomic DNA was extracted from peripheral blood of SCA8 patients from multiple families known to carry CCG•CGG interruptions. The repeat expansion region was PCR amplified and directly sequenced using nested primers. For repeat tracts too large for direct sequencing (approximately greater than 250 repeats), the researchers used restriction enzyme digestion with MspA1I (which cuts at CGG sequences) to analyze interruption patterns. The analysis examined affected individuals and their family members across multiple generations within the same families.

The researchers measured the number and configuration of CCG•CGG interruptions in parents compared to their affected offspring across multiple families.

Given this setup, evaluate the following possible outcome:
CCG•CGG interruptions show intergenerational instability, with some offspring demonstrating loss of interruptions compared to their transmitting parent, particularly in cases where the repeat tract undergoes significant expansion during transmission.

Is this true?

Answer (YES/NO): NO